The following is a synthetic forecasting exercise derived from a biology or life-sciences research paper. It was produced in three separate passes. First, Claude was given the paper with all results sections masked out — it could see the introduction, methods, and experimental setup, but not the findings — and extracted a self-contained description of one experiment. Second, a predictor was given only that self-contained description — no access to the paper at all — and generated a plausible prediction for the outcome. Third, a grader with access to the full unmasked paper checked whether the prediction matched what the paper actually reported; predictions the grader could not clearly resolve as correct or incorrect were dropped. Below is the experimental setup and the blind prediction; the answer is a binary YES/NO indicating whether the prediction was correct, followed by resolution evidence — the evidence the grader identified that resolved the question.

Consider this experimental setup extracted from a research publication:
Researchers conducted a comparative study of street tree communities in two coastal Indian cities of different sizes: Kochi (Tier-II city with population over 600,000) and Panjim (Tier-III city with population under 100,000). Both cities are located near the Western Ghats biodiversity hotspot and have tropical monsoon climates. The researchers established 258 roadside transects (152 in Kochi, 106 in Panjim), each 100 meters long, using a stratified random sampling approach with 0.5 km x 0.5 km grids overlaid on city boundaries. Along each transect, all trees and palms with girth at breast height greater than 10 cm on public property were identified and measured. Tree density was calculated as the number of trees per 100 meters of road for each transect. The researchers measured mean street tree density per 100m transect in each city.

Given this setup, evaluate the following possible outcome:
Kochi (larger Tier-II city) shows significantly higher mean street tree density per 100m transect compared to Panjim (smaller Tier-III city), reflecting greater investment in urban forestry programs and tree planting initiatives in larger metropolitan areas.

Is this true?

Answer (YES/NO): NO